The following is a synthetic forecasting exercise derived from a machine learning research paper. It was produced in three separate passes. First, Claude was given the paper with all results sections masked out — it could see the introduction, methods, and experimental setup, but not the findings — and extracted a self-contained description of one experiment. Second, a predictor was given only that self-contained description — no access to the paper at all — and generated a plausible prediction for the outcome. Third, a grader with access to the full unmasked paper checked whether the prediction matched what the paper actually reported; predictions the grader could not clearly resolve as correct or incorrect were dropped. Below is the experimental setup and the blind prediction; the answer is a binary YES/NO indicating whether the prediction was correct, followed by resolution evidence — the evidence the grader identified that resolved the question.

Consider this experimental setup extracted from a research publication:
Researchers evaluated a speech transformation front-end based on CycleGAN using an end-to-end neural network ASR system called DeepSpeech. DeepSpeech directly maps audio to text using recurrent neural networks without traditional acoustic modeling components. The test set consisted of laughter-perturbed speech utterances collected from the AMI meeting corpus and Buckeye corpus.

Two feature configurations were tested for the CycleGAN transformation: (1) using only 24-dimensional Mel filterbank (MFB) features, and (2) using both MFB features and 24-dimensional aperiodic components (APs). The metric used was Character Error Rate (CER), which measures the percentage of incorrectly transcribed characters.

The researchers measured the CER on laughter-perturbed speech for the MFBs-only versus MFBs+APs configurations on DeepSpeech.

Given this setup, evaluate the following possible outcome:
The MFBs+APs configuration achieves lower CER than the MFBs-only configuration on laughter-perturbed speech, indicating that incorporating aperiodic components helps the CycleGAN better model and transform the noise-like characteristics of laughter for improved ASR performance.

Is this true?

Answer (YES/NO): NO